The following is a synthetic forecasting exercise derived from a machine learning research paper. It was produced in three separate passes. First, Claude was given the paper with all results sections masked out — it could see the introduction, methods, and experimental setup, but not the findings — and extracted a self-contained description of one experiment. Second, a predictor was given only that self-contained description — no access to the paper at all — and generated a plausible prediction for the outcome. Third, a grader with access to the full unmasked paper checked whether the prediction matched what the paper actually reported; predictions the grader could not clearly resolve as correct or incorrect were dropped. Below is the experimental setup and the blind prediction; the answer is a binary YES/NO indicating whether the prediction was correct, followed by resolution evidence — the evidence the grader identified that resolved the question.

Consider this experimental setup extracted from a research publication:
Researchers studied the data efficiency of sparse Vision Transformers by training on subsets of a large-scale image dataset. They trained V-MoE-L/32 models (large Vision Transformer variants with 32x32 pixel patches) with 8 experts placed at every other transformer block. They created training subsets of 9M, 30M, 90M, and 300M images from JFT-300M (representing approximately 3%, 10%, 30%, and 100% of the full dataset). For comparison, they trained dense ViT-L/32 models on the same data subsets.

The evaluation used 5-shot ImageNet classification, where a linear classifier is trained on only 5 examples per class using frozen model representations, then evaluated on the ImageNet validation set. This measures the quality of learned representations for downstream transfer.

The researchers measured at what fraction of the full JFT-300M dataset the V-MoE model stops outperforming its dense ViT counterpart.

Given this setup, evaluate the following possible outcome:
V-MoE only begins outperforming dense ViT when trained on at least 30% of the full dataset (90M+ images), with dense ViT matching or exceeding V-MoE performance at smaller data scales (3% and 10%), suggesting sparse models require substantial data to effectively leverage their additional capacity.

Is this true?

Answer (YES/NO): NO